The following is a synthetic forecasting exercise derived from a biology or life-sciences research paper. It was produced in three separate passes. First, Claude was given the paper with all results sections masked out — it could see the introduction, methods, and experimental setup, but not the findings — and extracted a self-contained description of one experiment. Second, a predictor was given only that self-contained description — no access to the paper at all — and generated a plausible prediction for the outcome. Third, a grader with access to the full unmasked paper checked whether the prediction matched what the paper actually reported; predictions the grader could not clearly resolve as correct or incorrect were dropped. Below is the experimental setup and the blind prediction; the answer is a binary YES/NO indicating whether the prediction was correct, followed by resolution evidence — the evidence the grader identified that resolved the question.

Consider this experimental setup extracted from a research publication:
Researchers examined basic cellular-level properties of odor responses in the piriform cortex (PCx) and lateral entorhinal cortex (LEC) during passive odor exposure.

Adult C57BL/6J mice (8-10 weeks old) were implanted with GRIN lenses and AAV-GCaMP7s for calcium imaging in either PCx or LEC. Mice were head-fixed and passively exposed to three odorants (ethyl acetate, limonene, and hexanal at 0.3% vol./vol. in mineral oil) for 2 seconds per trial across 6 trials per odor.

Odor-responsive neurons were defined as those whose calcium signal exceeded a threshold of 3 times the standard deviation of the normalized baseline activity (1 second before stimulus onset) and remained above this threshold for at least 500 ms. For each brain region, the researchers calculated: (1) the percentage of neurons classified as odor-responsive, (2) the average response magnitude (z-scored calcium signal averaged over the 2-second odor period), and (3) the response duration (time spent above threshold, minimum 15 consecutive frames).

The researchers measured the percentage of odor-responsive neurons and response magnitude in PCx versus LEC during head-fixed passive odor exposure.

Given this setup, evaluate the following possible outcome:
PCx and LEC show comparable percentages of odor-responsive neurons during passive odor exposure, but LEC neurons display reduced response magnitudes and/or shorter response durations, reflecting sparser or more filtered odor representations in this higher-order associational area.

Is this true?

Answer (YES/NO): NO